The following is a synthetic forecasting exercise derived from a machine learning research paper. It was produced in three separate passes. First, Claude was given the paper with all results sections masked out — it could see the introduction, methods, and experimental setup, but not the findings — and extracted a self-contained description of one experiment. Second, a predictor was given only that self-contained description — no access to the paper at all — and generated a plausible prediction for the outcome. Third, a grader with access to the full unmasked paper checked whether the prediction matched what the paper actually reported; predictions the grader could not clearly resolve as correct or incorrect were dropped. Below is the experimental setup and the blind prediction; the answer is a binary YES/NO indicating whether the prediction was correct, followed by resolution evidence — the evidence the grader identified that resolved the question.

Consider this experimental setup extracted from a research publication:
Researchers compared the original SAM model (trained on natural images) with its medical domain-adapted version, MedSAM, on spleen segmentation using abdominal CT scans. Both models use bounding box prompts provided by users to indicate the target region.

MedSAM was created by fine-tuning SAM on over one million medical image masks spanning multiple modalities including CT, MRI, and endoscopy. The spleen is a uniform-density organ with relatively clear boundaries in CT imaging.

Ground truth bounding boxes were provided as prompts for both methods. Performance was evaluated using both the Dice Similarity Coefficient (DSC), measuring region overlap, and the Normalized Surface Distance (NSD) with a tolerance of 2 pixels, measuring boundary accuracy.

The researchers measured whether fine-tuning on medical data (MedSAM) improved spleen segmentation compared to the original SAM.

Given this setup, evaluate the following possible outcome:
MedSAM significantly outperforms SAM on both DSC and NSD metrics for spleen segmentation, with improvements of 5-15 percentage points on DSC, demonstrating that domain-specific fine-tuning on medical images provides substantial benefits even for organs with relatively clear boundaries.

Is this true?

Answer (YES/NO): NO